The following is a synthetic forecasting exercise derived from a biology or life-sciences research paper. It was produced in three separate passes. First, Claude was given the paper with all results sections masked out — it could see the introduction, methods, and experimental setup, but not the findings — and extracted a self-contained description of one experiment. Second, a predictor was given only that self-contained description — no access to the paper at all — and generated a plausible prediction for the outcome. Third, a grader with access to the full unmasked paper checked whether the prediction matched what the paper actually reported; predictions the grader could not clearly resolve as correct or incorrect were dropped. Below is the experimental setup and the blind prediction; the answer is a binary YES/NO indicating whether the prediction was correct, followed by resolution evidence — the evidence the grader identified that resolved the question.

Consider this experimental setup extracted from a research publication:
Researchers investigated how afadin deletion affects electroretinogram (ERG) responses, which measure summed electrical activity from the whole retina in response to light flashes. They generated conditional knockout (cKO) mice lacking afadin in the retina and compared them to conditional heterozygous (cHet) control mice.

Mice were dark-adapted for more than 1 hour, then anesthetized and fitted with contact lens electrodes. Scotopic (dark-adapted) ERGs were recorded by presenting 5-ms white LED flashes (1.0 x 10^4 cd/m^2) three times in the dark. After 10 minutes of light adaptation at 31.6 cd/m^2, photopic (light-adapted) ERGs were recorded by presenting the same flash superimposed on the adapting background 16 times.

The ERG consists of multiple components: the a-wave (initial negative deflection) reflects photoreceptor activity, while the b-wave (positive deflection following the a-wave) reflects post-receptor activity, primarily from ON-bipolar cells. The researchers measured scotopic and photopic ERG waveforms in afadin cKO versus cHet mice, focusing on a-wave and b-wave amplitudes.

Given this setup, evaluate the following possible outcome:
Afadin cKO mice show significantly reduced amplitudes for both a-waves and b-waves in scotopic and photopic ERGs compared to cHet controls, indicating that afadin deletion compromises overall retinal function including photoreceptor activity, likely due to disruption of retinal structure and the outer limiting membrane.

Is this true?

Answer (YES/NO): YES